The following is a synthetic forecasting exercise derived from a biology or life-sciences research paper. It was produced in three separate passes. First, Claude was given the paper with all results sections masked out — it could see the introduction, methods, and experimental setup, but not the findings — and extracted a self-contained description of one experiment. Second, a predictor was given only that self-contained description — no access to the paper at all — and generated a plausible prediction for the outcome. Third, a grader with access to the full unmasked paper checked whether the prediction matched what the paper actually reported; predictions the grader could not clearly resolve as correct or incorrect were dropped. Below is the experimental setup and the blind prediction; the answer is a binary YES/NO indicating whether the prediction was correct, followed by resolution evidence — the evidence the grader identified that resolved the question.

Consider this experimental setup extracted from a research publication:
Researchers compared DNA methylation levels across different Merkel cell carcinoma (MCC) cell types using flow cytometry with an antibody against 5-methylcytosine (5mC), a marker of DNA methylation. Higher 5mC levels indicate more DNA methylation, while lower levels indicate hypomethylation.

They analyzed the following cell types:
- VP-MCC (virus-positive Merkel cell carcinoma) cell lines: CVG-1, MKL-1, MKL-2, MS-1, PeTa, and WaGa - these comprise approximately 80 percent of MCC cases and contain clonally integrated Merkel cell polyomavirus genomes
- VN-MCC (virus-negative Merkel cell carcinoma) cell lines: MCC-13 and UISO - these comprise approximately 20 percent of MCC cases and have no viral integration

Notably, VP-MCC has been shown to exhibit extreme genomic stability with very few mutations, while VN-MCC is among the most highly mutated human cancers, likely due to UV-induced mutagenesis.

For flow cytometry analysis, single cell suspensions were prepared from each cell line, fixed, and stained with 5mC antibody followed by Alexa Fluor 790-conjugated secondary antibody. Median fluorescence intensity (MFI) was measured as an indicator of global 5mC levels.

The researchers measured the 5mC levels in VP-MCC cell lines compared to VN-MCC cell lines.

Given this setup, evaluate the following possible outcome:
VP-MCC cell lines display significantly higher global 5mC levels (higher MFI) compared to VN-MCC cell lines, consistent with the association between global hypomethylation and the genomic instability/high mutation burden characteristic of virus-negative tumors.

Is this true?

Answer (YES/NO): NO